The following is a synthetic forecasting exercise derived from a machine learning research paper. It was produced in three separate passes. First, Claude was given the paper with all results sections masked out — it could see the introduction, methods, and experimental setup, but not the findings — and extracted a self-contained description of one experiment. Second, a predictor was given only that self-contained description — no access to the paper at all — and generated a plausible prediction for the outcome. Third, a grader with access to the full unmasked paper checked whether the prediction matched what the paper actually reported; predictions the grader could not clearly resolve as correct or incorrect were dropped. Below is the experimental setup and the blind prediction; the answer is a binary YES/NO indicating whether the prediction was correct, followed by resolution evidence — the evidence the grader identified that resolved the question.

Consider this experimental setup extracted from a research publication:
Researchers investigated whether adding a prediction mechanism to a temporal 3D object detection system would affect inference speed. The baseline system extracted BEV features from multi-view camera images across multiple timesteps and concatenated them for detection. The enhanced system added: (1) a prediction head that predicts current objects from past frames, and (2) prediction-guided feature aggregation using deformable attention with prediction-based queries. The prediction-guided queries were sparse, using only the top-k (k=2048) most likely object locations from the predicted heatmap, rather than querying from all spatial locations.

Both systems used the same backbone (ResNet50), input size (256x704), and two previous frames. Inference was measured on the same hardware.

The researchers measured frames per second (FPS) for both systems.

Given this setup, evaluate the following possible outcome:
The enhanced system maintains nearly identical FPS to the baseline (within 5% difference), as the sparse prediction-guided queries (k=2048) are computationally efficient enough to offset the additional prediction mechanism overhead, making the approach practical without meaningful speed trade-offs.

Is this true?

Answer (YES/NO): NO